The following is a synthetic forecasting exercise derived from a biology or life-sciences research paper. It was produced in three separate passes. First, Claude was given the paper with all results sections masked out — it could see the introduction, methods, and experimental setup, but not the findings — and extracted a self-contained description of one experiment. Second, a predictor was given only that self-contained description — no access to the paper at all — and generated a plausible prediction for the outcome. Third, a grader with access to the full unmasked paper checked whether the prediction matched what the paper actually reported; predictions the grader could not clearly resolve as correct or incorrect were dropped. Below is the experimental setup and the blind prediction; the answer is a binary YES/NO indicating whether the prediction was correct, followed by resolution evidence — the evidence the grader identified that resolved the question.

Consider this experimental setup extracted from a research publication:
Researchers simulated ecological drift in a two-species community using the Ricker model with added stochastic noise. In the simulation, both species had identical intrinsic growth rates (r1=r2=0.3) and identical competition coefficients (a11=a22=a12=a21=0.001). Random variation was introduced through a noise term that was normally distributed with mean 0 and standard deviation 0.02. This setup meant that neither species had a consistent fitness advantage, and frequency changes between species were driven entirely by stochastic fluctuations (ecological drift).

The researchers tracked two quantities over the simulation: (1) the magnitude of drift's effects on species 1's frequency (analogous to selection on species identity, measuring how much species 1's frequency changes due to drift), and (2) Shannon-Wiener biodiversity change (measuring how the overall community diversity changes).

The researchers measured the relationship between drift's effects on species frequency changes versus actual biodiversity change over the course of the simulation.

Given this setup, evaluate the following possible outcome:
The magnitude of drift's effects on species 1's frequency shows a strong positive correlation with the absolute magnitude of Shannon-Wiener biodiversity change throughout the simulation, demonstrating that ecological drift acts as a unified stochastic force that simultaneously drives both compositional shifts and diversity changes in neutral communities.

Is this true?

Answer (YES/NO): NO